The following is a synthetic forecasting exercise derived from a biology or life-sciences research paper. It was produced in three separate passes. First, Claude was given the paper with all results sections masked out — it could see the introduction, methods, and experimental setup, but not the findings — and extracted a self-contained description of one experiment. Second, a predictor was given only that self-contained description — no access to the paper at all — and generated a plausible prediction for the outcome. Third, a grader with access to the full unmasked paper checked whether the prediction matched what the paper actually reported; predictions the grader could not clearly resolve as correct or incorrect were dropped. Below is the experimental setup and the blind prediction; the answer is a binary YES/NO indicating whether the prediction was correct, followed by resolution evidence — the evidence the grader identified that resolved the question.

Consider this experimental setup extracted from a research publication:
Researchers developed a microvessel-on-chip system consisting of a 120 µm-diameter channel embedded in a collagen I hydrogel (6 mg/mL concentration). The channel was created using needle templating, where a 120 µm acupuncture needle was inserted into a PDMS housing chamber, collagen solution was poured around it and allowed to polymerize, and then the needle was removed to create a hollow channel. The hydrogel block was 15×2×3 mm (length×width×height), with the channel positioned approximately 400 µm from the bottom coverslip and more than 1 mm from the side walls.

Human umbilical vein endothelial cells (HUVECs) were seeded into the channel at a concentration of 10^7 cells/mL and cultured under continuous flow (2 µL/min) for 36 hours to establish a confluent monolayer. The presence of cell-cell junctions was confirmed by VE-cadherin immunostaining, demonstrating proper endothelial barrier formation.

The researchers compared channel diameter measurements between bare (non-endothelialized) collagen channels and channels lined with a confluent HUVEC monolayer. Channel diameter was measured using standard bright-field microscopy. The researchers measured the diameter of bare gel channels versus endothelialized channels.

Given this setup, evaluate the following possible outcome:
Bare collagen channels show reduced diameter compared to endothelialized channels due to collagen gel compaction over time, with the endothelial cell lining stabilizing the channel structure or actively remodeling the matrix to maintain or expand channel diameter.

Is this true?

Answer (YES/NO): YES